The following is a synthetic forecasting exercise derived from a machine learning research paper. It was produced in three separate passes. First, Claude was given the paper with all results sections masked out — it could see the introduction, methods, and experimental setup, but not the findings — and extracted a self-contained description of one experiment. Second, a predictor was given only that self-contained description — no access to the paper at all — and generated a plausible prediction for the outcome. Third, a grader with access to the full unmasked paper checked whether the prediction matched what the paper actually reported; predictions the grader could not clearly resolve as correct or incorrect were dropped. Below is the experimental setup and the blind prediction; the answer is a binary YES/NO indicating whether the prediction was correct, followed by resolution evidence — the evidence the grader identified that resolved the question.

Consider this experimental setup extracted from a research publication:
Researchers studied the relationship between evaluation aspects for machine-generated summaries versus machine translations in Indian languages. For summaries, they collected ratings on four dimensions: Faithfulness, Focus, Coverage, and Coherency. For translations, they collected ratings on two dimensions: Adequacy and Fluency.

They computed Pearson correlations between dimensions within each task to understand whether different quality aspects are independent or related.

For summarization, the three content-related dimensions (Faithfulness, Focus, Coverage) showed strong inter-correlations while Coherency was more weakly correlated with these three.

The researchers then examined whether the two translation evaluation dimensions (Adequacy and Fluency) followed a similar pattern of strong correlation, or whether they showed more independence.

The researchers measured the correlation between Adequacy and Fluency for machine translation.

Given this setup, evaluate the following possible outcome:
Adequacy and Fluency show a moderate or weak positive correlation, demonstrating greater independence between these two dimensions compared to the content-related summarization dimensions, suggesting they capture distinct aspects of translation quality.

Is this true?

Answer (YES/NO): YES